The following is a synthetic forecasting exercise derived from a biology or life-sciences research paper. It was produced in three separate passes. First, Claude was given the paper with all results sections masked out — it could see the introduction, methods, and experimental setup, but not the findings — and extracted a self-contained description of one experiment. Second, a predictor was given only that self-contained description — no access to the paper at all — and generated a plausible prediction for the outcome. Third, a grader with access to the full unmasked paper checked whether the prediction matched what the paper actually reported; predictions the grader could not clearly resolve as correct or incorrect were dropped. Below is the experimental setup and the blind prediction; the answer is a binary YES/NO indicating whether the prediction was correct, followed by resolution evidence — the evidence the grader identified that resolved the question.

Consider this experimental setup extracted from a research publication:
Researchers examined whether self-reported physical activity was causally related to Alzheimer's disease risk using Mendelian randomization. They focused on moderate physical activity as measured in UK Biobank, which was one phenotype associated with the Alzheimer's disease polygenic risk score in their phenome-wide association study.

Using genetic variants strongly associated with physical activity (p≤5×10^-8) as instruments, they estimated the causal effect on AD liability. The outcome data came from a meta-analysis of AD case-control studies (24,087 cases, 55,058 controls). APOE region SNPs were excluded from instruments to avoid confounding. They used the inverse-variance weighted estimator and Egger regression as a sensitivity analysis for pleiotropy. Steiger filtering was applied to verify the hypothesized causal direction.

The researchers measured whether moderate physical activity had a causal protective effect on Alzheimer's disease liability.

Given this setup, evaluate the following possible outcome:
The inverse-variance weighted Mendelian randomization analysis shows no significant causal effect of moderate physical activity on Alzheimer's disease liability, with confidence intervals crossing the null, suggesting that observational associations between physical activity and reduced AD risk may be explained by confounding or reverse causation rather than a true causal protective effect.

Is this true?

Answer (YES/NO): NO